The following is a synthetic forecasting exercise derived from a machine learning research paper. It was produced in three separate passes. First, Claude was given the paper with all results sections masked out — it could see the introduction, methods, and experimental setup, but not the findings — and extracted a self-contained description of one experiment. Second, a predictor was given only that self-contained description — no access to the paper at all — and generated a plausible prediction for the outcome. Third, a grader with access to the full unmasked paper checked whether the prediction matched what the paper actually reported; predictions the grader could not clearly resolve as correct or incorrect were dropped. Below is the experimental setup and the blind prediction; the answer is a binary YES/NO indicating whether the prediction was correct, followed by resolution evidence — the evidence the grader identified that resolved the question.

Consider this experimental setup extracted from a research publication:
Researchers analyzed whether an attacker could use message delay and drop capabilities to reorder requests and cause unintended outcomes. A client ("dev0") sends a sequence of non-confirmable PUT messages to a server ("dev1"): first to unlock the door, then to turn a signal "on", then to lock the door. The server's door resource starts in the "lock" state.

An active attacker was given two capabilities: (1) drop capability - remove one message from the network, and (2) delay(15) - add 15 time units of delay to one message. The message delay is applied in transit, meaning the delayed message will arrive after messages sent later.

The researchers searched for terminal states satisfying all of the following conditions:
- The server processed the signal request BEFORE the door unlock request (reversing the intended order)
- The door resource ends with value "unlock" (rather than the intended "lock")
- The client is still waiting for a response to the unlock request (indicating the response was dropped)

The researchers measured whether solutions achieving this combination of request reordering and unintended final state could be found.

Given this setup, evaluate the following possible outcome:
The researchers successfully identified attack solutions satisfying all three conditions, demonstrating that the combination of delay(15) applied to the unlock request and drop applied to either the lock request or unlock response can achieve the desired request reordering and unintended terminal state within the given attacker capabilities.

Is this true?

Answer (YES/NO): NO